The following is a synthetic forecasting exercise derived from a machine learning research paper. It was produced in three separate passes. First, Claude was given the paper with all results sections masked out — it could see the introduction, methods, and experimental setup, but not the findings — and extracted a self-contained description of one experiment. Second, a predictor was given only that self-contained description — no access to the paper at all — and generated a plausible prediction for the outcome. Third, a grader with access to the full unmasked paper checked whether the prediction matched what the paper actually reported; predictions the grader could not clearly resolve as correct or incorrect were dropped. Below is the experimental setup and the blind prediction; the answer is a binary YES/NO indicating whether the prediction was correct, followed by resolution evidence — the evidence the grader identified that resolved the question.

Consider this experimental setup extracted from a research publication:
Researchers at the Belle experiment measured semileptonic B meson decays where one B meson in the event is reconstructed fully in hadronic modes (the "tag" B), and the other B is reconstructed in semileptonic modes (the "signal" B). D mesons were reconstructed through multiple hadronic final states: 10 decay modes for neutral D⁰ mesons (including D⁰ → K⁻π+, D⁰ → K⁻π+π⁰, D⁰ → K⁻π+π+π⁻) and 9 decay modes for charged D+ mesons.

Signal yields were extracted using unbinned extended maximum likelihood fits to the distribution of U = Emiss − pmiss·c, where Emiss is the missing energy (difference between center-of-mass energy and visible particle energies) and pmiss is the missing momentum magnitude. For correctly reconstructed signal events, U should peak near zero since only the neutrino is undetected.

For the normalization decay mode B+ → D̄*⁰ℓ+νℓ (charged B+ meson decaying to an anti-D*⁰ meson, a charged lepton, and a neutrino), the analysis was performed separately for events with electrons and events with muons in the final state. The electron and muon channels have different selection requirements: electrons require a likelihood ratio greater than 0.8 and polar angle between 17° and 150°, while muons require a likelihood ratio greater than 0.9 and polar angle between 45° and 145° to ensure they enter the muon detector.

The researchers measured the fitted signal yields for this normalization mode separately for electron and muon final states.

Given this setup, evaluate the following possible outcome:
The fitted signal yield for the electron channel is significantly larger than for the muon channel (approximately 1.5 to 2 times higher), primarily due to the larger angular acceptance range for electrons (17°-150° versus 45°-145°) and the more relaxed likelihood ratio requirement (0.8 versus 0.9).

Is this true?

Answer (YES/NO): NO